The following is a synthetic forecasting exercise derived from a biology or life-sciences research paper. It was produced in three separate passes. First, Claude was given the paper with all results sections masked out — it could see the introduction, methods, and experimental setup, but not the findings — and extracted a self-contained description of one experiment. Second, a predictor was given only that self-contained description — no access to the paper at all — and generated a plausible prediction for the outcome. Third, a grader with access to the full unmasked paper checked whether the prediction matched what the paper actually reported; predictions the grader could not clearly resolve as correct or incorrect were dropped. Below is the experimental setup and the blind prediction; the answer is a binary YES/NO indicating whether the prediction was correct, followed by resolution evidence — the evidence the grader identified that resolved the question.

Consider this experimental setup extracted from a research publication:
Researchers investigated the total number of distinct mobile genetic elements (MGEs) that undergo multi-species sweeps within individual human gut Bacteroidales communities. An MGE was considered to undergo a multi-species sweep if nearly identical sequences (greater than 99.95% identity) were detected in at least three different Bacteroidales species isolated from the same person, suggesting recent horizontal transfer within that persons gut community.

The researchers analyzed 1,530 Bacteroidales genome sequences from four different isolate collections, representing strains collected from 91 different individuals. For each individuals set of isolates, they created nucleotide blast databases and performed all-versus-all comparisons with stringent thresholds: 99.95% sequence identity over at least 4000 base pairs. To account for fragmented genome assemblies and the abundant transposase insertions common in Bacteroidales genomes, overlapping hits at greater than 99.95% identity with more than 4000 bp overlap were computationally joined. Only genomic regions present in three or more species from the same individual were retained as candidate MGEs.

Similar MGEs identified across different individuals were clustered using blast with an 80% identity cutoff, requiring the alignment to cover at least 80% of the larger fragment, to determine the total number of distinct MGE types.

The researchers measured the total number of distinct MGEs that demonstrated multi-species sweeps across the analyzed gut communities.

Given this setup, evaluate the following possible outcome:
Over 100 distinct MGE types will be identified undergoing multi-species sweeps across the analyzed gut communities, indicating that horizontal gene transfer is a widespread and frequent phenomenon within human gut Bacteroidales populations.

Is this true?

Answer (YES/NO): YES